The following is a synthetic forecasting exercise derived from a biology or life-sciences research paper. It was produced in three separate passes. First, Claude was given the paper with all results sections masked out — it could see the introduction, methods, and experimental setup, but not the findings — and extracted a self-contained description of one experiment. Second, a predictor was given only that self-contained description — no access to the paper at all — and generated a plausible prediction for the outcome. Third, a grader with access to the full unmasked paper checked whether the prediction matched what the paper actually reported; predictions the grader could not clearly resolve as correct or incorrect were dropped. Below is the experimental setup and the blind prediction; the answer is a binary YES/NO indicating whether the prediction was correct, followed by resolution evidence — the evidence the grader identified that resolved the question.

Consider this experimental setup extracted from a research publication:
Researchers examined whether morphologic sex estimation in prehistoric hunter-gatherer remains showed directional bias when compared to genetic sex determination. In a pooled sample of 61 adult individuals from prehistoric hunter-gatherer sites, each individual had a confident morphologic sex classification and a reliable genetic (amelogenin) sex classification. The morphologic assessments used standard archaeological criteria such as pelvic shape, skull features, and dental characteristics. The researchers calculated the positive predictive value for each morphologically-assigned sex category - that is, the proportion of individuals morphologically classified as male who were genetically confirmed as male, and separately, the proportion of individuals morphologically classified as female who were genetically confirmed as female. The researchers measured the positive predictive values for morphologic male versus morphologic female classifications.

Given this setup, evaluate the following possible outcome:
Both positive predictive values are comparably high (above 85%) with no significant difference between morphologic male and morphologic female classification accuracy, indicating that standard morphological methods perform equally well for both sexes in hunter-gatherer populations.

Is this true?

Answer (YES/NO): NO